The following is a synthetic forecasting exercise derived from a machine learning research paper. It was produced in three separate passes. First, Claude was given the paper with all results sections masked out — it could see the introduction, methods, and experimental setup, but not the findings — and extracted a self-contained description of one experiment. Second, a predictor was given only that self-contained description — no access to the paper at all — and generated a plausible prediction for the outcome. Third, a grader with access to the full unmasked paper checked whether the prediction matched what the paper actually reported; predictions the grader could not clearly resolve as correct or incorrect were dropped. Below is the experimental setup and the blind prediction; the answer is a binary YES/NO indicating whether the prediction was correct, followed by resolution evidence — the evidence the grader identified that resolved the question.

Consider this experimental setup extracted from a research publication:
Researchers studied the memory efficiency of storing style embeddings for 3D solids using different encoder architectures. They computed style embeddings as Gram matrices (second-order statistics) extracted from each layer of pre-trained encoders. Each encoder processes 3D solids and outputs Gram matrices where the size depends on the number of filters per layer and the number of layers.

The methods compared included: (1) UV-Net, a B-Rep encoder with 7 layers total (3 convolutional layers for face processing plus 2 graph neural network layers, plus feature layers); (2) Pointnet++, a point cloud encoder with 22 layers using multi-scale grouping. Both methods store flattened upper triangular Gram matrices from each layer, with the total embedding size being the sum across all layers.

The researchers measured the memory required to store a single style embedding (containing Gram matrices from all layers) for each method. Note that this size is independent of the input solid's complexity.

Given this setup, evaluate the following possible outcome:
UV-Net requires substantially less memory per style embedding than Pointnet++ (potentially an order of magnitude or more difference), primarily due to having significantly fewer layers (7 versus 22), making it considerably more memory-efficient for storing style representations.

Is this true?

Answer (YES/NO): YES